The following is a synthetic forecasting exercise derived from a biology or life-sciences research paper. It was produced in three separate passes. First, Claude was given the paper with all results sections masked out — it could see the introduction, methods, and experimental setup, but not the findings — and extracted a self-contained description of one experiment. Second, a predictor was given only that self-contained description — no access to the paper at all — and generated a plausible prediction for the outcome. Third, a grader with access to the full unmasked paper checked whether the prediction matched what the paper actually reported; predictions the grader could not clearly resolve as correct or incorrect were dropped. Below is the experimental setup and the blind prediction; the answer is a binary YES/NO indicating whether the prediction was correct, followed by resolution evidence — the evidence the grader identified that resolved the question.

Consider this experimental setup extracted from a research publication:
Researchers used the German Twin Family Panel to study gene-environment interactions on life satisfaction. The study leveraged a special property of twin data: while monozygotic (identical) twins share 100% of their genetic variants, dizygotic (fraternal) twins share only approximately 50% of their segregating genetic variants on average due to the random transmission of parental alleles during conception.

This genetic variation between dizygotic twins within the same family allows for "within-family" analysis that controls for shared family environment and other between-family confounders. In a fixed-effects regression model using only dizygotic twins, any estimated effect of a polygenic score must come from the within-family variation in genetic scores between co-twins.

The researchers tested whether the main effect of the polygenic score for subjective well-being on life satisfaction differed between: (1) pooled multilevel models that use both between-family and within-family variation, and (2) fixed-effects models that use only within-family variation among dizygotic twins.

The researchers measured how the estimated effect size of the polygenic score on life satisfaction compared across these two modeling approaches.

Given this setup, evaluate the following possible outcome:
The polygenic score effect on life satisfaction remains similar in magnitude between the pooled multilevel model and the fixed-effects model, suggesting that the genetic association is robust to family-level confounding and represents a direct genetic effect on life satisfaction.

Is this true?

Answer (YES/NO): NO